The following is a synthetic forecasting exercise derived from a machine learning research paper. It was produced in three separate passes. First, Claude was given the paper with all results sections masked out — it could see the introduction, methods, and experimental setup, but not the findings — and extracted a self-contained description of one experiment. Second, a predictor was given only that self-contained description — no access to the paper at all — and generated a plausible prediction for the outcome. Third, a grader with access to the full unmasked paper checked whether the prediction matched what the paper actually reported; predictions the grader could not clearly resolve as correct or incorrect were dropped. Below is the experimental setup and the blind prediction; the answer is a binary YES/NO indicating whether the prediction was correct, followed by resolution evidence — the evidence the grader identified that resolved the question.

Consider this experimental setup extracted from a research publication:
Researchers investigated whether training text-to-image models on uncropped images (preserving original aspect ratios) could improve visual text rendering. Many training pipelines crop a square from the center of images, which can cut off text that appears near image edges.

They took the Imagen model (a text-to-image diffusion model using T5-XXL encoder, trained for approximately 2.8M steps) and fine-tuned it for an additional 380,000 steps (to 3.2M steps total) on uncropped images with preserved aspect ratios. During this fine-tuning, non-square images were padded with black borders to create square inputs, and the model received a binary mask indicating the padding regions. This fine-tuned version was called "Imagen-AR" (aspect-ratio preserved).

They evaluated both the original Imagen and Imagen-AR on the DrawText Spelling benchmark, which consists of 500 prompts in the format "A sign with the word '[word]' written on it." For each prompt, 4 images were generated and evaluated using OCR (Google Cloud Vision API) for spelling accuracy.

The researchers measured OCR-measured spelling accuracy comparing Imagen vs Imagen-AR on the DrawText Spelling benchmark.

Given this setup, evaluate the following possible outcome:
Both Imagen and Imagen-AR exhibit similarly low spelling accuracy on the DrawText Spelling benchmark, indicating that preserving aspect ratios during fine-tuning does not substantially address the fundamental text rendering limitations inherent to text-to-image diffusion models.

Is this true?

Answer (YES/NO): NO